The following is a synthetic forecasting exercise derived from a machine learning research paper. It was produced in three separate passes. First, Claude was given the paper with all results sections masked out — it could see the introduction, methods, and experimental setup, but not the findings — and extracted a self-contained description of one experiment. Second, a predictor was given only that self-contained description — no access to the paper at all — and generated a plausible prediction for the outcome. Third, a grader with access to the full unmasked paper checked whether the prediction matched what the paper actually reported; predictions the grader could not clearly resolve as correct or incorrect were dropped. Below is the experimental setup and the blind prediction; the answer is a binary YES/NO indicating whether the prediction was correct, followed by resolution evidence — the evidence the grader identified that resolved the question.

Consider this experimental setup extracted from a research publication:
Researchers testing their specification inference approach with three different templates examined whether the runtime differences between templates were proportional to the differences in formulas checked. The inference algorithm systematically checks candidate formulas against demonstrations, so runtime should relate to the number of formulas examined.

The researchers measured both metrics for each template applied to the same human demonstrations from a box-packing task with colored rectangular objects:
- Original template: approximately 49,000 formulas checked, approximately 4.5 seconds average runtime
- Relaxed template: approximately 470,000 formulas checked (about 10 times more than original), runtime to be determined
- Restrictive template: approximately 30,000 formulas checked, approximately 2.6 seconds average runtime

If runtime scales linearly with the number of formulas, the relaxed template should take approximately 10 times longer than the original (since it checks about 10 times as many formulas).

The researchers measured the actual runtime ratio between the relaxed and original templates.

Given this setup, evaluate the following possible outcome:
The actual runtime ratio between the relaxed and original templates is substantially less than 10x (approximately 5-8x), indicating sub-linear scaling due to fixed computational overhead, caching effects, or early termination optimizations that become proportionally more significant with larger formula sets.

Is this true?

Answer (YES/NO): NO